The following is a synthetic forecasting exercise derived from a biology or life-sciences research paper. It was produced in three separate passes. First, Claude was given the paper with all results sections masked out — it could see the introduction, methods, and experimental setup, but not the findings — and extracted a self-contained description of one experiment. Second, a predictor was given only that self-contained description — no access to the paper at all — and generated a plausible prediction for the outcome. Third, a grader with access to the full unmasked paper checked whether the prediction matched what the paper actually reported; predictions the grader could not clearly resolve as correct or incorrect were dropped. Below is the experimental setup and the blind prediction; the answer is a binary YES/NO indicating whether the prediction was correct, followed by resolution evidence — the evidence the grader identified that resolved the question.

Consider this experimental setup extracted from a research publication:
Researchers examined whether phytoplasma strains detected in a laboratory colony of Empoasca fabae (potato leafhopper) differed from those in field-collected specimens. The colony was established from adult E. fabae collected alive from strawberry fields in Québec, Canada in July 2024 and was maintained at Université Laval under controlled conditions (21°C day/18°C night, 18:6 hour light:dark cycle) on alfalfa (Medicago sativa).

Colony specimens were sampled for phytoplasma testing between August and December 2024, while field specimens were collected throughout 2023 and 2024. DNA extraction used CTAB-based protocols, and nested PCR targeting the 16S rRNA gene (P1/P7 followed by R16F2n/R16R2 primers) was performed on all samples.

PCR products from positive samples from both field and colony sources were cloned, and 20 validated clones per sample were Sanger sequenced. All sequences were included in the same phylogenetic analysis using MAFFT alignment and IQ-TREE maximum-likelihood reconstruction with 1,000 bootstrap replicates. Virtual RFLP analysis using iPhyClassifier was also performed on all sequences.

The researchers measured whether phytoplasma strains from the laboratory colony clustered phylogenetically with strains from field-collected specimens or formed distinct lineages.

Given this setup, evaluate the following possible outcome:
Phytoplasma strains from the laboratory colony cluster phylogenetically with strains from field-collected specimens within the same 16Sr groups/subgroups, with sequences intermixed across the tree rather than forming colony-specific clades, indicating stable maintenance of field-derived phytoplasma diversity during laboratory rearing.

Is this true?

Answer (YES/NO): NO